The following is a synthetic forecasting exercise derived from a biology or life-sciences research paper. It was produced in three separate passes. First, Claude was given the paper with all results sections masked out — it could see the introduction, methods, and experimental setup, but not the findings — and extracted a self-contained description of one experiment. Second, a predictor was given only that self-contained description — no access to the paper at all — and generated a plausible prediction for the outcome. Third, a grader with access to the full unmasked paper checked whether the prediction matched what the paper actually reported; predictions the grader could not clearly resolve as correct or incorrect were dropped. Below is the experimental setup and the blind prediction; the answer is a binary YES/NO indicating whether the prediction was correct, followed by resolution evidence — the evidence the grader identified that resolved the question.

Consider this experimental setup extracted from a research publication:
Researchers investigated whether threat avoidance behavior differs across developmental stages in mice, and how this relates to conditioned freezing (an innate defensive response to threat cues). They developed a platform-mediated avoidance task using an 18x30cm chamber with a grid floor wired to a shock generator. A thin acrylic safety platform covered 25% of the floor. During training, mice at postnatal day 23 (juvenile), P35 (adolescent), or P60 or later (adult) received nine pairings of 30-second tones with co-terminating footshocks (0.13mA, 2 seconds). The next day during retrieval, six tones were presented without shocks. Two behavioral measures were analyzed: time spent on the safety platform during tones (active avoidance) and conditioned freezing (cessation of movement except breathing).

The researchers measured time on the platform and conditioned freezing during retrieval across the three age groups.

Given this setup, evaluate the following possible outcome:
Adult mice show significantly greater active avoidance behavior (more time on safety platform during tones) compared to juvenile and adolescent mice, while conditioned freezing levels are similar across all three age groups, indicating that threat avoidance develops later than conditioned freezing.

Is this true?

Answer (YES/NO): YES